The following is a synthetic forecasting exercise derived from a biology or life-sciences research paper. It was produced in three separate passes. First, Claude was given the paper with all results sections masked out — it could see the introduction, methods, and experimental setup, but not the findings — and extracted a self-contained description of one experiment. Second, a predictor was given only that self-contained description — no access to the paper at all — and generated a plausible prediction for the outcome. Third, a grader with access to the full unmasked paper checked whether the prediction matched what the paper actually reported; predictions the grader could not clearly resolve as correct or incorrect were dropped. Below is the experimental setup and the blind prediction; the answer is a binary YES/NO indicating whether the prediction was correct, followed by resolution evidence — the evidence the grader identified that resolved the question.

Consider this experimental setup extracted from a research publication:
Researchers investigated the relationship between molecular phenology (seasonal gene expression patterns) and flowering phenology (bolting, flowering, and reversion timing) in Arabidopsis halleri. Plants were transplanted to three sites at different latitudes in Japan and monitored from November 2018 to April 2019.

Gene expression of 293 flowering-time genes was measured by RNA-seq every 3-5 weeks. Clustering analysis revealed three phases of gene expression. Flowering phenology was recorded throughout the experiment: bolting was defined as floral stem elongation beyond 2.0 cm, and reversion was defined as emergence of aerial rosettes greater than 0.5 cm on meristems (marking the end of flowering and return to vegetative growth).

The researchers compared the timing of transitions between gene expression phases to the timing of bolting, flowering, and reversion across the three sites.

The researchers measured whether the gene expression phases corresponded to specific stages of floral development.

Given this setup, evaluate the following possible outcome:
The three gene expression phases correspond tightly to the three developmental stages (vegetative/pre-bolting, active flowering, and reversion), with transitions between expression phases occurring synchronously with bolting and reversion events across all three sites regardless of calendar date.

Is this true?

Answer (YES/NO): NO